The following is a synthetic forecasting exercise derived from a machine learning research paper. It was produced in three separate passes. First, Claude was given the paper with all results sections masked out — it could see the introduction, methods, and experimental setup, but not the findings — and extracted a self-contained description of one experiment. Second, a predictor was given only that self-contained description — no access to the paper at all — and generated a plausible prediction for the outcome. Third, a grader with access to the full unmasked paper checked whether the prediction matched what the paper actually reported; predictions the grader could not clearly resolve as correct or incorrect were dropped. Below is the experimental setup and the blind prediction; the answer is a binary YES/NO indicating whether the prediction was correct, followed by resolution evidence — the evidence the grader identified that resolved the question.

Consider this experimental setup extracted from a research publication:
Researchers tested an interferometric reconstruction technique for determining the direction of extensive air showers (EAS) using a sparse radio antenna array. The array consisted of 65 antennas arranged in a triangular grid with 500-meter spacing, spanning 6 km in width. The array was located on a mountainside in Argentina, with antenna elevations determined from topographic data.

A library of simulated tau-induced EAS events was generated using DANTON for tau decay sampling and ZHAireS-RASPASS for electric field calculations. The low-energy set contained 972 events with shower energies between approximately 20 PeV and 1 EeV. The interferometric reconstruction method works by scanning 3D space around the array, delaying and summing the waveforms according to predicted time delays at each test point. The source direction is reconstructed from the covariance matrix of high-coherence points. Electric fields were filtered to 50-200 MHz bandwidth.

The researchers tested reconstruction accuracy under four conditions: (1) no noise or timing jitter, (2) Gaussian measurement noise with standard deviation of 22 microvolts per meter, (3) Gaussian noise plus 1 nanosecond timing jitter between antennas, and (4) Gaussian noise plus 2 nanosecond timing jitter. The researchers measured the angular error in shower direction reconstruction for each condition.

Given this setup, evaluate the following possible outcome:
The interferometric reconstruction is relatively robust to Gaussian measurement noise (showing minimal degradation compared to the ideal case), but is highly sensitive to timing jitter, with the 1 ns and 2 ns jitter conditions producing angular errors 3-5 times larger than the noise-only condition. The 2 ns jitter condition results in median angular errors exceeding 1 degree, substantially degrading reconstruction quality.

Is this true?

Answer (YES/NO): NO